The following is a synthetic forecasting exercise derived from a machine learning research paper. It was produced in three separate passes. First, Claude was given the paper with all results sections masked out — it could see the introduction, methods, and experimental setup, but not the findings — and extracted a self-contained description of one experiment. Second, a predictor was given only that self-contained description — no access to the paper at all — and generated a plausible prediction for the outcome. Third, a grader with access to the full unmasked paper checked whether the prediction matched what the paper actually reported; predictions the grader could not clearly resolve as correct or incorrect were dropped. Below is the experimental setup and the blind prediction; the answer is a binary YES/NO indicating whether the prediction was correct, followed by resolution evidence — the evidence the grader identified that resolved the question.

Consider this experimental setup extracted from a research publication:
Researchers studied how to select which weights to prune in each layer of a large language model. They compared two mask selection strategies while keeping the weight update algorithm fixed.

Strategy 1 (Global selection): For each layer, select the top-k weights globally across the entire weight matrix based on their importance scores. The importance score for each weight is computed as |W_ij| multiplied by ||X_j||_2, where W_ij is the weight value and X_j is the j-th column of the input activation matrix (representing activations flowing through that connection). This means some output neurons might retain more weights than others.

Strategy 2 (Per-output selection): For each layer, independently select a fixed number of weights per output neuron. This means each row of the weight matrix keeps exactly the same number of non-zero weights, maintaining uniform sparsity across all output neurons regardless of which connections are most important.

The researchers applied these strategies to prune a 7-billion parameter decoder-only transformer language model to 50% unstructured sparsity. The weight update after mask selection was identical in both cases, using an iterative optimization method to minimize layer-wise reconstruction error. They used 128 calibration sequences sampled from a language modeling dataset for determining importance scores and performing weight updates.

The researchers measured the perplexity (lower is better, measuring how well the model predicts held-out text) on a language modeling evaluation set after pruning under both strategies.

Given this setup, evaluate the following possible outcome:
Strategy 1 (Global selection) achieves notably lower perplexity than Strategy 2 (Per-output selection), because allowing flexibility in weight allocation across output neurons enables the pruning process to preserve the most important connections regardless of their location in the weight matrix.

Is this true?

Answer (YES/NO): NO